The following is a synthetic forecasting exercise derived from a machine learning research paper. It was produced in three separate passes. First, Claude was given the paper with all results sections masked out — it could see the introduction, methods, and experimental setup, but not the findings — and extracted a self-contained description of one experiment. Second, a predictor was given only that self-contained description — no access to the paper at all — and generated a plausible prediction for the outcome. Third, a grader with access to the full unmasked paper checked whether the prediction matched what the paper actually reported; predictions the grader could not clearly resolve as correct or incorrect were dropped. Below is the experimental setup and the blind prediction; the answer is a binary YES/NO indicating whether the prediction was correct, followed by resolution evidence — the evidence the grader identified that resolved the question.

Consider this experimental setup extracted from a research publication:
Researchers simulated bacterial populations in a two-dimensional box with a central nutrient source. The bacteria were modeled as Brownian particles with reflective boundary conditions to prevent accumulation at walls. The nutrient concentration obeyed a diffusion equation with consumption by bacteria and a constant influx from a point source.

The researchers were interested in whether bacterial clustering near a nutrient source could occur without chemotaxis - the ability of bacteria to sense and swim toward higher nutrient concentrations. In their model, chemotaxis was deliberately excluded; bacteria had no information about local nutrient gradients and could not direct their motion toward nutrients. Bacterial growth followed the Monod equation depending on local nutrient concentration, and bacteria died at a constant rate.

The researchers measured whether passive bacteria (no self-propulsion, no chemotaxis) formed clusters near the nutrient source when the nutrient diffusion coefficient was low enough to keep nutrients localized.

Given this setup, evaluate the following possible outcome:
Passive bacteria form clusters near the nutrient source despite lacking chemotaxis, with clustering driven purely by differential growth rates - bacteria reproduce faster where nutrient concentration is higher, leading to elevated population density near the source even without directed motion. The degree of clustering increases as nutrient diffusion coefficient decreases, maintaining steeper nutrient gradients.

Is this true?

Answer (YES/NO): YES